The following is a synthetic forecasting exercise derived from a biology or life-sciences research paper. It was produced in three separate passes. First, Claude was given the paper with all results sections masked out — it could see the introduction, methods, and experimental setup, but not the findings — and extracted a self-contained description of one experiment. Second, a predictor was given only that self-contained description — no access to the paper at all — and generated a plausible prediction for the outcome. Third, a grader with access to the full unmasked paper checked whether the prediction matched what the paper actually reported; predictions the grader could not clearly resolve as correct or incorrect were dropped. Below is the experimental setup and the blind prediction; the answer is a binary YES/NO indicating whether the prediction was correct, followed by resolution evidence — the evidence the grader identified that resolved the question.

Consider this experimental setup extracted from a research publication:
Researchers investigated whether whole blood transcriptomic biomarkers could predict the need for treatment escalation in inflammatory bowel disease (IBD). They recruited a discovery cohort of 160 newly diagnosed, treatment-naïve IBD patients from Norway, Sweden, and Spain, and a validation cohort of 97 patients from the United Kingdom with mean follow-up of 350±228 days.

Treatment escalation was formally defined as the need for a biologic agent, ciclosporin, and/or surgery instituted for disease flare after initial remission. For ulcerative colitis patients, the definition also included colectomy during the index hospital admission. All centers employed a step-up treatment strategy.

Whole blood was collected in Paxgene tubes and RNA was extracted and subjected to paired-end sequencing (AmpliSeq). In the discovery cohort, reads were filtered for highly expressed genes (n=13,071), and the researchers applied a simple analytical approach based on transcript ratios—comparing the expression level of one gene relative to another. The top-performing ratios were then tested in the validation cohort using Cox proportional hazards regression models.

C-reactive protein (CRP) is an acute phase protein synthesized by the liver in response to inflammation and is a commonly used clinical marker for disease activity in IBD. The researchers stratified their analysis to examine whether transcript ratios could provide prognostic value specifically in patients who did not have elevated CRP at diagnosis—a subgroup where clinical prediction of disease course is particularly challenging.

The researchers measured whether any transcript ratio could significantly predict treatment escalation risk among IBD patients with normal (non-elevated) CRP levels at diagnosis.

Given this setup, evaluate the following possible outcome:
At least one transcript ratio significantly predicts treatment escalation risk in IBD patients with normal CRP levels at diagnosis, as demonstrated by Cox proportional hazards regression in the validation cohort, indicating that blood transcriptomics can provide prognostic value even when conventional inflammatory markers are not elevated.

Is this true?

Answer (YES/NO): YES